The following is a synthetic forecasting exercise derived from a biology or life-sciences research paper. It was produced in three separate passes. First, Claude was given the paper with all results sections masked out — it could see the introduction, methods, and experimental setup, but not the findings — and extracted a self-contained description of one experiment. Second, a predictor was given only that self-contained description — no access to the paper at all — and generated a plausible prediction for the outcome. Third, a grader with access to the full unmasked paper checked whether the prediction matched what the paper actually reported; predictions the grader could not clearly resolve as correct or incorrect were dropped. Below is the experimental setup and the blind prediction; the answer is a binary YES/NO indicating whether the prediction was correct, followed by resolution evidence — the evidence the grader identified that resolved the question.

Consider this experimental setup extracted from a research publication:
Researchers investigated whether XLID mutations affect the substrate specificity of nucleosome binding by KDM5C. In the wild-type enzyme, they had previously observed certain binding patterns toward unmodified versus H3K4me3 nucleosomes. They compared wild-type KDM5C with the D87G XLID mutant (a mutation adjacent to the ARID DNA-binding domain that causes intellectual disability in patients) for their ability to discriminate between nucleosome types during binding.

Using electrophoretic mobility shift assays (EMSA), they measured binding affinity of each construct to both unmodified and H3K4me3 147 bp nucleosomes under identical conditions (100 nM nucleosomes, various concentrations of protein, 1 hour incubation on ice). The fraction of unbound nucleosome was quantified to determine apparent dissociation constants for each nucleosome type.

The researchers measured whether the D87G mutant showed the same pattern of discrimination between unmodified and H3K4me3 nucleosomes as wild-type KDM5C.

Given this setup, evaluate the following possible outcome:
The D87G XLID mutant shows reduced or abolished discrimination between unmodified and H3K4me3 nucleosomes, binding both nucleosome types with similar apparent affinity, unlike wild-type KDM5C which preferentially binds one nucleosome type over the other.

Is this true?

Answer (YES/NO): YES